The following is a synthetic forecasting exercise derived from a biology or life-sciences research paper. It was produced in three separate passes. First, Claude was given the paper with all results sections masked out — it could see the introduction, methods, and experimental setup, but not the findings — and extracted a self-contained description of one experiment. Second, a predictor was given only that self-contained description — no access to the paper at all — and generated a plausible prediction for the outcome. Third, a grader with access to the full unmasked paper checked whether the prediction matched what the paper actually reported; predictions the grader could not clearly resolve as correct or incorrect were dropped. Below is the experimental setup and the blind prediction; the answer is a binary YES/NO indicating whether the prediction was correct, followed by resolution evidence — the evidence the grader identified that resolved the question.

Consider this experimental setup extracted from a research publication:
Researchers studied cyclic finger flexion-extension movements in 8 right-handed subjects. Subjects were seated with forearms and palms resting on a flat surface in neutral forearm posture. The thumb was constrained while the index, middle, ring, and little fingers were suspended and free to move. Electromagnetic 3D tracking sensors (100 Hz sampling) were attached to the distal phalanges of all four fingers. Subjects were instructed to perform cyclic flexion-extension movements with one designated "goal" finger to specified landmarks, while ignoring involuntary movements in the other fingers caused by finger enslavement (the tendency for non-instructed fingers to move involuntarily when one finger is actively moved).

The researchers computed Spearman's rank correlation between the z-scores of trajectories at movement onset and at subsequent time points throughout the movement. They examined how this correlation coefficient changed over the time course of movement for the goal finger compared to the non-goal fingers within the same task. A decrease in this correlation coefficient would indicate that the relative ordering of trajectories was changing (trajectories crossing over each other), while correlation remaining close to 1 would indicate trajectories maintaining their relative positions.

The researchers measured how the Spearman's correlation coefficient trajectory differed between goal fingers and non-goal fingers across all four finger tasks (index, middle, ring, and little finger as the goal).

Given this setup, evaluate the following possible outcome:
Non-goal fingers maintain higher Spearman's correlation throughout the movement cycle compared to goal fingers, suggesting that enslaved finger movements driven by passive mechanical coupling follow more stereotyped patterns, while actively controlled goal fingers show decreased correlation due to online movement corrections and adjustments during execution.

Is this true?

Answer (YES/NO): YES